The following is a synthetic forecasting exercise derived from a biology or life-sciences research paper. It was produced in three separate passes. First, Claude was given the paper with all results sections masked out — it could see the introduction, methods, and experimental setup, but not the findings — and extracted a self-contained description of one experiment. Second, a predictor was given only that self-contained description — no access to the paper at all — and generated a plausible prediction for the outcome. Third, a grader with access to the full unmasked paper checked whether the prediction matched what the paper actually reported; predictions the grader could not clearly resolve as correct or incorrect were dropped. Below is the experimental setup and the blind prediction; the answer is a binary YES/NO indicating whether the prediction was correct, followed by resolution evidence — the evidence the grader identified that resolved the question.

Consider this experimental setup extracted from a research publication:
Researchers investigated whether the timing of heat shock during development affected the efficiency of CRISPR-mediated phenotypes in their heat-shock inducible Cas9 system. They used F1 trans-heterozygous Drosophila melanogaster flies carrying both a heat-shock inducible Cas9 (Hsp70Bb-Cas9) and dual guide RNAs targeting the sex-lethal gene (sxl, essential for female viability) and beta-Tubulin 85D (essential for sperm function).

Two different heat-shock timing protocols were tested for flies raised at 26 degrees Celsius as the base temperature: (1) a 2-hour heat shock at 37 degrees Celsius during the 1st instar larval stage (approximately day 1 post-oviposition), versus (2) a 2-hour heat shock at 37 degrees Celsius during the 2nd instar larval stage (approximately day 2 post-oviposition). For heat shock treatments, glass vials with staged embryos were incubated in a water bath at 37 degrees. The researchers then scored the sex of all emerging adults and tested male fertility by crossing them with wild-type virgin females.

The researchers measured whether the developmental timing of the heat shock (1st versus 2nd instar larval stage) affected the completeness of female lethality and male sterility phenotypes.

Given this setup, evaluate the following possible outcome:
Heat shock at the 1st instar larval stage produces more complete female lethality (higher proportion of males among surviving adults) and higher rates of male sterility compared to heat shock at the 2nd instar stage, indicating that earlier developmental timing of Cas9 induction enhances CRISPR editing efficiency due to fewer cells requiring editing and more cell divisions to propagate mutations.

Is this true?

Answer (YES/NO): NO